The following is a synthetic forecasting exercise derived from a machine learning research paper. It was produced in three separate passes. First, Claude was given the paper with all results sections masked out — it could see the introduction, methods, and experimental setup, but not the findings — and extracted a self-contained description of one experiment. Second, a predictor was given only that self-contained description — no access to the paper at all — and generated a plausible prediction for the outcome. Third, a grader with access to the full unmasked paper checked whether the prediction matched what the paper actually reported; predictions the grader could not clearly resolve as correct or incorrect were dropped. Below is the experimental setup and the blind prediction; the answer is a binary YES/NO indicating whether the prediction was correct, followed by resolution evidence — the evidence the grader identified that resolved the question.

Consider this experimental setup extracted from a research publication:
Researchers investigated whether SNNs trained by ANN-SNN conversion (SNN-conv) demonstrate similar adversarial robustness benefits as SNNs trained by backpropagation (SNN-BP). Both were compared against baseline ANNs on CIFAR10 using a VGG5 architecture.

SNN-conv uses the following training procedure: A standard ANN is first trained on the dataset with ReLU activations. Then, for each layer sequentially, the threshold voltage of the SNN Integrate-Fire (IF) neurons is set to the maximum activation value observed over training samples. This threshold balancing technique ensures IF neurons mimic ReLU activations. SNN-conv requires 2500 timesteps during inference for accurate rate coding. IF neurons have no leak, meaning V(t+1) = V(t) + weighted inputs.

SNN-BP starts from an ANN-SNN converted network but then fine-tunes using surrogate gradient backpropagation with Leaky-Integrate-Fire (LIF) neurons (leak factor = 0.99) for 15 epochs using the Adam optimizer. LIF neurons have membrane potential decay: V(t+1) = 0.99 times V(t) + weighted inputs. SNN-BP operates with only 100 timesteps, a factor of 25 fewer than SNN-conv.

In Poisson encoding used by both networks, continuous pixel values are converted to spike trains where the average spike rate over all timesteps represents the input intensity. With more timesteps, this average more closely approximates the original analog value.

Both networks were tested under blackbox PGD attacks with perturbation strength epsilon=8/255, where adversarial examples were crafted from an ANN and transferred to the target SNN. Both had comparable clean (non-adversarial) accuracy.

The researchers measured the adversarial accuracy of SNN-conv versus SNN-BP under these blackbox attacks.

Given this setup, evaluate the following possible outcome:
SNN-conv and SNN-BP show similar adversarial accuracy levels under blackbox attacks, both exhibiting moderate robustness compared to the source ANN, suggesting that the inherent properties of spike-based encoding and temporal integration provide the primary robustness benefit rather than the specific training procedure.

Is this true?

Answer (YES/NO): NO